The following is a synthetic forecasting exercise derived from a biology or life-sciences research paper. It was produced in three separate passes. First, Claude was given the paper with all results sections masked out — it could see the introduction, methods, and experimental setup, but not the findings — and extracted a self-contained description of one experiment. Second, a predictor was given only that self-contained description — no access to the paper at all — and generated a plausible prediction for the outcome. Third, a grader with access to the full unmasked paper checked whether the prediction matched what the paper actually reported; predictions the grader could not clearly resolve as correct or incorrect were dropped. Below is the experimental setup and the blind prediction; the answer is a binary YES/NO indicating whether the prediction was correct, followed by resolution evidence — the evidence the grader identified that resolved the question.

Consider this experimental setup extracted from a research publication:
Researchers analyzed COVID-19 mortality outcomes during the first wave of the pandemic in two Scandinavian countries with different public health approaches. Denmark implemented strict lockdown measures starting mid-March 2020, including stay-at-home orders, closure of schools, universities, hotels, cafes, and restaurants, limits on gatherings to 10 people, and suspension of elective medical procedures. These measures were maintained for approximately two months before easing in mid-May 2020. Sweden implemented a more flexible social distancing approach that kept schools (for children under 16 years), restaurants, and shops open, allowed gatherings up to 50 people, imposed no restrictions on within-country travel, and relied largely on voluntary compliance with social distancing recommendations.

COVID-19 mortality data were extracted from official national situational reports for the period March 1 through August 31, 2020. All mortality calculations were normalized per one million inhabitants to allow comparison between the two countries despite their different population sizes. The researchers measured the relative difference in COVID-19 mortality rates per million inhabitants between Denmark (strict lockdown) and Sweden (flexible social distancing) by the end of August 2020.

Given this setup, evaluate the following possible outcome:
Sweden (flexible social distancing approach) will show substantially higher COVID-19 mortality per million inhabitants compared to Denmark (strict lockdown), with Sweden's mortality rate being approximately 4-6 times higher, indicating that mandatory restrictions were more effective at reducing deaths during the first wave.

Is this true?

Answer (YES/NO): YES